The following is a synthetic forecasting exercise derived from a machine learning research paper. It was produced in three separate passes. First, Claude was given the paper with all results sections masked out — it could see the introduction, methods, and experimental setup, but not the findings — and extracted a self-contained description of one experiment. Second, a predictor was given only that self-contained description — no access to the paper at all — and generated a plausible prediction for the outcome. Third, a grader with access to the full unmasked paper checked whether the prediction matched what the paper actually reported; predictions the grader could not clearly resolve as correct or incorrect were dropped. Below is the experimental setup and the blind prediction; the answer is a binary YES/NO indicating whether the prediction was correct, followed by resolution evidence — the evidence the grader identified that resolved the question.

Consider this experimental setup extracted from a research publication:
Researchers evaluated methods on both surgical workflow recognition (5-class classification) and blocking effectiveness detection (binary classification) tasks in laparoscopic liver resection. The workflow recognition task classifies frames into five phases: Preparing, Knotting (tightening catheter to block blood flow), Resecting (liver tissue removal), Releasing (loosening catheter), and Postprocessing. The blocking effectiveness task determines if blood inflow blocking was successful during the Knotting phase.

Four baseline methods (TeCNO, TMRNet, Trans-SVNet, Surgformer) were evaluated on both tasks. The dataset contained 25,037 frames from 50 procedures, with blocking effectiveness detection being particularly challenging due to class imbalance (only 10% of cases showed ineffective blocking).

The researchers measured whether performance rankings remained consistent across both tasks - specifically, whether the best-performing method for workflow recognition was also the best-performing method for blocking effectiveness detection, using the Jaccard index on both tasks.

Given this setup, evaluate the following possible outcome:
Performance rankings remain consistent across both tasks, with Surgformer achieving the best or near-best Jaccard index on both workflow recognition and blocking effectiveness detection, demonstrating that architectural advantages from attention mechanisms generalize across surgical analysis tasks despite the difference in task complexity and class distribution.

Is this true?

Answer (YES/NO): NO